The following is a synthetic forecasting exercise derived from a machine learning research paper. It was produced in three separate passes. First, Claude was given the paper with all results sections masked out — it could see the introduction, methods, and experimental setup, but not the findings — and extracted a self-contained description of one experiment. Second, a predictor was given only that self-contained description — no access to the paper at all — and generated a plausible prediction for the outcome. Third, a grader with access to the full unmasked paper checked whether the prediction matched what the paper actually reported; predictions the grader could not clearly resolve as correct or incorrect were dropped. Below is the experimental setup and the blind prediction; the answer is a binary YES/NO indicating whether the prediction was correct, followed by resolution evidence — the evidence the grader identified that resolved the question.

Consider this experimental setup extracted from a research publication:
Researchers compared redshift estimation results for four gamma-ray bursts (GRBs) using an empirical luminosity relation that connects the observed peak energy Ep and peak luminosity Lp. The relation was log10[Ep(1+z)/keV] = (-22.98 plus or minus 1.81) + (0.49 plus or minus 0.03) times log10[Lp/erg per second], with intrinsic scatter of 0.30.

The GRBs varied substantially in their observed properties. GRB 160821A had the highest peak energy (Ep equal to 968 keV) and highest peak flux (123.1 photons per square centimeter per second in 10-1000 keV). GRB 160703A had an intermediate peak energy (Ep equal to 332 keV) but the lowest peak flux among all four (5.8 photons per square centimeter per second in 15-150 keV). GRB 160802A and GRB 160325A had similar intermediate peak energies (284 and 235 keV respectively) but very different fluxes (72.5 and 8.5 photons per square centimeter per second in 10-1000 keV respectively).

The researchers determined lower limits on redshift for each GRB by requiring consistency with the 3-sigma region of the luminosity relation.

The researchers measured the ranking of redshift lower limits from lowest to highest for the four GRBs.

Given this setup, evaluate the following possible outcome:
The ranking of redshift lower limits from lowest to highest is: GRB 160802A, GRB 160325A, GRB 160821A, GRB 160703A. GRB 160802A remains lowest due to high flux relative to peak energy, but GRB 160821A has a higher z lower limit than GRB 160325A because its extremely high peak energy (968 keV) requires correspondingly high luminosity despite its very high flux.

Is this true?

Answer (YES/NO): NO